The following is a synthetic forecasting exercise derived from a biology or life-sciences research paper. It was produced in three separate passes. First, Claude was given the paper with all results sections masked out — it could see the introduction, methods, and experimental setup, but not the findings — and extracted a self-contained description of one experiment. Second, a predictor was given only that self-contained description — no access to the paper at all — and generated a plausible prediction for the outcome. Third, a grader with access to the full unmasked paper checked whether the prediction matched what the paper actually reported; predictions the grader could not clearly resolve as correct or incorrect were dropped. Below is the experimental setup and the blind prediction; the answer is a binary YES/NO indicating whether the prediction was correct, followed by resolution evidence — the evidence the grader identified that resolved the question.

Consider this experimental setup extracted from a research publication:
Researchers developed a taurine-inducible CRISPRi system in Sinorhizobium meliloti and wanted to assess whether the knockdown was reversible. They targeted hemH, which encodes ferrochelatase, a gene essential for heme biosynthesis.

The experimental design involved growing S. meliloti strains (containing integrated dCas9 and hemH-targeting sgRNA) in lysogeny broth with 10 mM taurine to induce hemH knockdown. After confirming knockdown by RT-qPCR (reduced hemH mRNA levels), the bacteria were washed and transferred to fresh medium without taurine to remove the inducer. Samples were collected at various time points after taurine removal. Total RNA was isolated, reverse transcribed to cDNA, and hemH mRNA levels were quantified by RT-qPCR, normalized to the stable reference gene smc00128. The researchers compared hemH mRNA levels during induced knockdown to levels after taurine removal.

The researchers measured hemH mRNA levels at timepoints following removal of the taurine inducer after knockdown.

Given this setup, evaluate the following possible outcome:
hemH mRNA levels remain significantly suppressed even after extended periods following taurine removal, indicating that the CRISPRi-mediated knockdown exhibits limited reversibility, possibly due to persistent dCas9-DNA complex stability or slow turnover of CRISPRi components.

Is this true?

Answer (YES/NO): NO